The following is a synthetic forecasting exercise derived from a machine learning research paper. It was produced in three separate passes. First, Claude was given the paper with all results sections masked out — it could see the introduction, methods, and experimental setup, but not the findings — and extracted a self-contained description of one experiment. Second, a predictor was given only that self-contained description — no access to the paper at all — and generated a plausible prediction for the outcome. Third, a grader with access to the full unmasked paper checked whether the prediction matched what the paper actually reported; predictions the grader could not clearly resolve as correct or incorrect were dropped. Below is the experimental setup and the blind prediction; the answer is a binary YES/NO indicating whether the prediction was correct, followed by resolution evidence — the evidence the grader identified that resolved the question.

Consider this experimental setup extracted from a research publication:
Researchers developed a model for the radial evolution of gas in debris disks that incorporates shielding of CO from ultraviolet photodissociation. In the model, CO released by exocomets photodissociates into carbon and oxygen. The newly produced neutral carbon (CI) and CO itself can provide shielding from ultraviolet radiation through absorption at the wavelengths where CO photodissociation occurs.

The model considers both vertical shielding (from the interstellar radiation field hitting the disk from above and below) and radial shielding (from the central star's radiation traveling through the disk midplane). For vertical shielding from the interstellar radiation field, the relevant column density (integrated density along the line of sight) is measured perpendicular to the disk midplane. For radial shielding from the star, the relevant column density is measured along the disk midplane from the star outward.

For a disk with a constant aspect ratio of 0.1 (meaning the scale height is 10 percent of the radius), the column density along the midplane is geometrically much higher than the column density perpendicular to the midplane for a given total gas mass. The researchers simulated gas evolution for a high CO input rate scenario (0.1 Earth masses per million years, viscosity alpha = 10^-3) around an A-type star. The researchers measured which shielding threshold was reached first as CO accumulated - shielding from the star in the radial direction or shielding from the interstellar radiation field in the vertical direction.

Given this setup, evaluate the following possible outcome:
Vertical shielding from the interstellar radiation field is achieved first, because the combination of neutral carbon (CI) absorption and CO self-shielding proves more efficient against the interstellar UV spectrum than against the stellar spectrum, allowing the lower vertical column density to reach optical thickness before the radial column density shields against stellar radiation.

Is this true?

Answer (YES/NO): NO